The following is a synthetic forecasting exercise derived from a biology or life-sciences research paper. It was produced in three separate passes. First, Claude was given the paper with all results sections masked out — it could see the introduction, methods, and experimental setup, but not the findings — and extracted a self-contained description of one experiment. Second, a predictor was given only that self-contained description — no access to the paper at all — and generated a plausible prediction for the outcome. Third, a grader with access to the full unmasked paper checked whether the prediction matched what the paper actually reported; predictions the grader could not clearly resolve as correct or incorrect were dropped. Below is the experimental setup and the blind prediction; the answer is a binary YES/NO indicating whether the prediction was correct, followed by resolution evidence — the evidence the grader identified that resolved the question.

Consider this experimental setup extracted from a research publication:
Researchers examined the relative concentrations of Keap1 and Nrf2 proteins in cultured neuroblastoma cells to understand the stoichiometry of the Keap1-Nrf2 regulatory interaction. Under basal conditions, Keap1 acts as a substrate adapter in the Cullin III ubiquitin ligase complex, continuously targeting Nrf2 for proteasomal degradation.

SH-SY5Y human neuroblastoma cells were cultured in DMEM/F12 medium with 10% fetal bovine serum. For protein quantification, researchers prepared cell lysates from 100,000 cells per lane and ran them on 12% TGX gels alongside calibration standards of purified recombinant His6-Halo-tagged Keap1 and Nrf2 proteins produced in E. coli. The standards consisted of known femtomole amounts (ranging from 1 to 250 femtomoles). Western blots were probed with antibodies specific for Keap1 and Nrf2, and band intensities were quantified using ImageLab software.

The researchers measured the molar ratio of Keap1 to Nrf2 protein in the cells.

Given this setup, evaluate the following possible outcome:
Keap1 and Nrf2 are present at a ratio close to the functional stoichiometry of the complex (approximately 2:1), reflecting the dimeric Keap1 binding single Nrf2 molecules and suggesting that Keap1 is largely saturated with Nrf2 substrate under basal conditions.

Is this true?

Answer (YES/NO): NO